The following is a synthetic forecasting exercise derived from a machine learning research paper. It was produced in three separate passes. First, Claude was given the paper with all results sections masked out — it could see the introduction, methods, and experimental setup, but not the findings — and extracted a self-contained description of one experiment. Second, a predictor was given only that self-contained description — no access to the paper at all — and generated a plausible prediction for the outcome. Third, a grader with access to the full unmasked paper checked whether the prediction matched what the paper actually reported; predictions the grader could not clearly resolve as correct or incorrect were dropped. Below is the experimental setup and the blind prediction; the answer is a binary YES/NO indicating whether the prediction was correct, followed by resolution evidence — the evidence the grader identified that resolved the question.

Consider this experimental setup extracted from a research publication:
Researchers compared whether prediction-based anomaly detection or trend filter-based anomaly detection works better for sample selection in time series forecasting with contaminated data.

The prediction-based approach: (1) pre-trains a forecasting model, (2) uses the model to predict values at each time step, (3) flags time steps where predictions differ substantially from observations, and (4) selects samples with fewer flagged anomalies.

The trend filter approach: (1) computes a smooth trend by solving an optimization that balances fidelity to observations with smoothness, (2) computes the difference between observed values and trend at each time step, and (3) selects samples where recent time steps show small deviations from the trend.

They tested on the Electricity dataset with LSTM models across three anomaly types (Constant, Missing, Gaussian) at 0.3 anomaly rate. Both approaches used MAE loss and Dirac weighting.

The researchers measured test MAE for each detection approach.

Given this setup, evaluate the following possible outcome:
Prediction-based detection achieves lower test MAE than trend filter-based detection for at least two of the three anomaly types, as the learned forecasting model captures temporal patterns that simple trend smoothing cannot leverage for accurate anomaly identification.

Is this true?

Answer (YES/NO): NO